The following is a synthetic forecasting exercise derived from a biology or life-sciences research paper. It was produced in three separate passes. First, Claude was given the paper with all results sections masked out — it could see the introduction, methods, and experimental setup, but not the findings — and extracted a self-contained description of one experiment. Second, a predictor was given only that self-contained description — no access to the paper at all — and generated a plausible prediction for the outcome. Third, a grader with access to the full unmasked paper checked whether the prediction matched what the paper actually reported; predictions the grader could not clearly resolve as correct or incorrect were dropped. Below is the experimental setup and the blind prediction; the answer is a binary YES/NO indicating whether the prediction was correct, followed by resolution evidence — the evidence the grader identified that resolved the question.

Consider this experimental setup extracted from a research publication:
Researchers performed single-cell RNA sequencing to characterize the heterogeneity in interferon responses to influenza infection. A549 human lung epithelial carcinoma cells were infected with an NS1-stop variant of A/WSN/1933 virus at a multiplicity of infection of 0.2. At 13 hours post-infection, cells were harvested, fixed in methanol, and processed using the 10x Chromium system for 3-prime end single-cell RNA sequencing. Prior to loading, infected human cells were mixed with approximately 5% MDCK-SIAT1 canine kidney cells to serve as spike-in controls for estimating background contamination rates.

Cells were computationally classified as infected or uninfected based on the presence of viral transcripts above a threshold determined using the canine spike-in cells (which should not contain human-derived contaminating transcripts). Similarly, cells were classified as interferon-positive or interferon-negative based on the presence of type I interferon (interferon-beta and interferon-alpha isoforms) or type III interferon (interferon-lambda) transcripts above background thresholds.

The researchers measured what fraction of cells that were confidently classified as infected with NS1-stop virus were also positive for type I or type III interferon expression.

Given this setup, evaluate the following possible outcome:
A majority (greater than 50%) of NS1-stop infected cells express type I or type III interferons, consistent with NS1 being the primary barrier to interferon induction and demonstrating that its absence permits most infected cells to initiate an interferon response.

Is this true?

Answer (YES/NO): NO